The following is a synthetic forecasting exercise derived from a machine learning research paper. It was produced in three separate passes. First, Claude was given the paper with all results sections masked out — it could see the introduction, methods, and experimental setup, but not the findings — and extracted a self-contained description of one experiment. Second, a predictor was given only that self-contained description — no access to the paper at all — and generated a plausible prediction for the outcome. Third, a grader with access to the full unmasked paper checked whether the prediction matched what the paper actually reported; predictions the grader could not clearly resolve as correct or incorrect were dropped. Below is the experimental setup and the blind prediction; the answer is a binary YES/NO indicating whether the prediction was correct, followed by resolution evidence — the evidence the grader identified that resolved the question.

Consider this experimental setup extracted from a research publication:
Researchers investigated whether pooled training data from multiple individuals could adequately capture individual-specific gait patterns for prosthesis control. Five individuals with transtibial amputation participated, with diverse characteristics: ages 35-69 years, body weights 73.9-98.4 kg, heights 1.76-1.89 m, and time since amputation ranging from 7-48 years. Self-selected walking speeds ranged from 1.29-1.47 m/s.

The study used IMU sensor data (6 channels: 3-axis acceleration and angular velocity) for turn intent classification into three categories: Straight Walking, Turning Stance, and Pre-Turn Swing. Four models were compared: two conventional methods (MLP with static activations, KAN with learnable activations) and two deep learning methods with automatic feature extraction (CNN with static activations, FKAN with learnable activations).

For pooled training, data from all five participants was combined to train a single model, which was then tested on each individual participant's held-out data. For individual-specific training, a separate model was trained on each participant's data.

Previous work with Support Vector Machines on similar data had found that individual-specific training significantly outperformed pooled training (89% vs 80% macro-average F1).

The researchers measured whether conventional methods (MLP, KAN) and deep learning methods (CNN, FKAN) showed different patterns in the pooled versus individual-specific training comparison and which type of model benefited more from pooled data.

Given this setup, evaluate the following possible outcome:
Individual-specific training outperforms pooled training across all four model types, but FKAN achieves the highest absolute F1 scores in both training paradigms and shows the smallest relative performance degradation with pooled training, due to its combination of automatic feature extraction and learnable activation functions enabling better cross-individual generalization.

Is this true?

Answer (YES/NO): NO